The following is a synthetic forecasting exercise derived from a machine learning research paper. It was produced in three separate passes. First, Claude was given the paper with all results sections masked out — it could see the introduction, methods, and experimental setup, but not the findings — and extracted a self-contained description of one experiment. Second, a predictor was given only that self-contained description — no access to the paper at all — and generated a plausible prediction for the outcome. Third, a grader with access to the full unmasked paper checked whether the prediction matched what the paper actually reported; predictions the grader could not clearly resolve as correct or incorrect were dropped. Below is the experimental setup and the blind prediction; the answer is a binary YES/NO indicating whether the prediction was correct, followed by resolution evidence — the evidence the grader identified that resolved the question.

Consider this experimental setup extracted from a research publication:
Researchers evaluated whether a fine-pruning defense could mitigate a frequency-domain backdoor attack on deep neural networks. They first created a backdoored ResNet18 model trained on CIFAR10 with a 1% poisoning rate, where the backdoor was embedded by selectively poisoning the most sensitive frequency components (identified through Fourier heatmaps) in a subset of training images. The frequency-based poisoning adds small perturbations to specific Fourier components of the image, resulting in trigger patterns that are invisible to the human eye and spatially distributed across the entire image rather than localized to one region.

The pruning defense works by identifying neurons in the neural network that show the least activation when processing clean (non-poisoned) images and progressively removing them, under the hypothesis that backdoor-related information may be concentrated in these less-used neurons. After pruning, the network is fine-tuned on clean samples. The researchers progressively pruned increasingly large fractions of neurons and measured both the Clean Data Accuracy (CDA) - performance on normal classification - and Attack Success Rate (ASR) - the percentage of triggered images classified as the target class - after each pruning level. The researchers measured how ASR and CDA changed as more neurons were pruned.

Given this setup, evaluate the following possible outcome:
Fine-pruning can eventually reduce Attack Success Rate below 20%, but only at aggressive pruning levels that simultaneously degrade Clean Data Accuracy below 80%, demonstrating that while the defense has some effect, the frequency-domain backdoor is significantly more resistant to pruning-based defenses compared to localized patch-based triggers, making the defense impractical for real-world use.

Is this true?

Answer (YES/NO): NO